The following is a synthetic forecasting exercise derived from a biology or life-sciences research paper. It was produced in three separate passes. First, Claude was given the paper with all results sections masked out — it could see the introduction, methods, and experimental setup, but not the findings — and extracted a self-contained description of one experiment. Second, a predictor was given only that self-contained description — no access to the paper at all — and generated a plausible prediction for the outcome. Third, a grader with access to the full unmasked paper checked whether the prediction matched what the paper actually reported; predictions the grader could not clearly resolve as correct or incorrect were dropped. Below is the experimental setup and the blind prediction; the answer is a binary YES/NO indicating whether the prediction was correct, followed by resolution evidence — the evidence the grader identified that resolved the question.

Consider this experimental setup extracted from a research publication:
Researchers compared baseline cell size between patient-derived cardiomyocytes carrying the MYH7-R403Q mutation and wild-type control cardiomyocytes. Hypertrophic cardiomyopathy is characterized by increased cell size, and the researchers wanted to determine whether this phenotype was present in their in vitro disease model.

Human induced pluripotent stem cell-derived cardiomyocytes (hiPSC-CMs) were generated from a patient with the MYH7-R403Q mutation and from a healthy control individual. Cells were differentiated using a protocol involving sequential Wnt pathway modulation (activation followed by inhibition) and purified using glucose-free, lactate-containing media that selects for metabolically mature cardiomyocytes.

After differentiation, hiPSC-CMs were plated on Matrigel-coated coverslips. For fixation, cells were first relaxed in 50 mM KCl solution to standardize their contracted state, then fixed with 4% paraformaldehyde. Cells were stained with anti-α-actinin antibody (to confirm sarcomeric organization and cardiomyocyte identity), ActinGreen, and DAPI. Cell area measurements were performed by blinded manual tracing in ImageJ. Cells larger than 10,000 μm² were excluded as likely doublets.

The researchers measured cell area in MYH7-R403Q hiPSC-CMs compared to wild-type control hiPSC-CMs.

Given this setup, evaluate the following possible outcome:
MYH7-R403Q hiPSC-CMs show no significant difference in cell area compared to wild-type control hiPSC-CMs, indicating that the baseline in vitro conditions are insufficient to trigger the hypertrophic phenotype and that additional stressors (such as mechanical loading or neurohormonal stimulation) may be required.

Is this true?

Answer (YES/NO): NO